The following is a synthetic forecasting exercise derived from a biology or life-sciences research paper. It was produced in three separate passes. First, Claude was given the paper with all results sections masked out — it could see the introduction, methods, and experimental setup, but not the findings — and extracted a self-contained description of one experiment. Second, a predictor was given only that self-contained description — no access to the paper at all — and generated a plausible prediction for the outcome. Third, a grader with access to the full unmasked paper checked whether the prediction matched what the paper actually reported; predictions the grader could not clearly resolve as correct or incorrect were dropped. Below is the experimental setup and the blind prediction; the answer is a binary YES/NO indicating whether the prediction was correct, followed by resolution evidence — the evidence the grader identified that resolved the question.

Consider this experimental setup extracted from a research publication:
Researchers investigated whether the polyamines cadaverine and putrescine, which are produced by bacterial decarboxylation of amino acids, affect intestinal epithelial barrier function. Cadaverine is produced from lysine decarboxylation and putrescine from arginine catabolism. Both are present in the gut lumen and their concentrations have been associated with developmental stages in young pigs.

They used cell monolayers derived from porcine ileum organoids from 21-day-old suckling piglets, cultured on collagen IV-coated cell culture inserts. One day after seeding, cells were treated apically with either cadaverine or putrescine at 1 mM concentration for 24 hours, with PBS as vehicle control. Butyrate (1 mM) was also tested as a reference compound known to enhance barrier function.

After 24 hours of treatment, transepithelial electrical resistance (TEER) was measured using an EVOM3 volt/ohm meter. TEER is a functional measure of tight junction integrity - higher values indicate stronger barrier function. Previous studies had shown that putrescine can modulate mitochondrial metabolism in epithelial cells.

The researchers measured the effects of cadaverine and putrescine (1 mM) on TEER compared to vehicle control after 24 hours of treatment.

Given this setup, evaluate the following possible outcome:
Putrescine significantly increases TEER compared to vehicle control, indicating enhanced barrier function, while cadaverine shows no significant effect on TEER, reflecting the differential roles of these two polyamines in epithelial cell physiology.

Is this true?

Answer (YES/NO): NO